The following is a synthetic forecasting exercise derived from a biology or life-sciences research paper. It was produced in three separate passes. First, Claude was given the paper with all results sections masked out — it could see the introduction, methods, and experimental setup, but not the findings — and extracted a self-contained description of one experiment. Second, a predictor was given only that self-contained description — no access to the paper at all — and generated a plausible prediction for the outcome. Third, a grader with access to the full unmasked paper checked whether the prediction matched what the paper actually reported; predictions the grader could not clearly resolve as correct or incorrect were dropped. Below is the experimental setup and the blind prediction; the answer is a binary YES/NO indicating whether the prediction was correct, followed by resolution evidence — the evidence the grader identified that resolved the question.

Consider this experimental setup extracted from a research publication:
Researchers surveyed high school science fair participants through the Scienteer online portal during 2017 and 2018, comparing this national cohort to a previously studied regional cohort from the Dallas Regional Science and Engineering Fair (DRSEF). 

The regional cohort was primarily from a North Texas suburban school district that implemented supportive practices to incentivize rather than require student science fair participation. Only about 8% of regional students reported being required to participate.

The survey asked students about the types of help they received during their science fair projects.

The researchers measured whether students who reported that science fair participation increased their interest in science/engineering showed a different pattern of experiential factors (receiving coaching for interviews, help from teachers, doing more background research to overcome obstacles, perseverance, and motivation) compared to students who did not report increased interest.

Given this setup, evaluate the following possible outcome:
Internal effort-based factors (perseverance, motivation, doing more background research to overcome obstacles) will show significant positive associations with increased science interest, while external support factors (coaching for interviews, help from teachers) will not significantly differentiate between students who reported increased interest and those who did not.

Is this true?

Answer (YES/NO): NO